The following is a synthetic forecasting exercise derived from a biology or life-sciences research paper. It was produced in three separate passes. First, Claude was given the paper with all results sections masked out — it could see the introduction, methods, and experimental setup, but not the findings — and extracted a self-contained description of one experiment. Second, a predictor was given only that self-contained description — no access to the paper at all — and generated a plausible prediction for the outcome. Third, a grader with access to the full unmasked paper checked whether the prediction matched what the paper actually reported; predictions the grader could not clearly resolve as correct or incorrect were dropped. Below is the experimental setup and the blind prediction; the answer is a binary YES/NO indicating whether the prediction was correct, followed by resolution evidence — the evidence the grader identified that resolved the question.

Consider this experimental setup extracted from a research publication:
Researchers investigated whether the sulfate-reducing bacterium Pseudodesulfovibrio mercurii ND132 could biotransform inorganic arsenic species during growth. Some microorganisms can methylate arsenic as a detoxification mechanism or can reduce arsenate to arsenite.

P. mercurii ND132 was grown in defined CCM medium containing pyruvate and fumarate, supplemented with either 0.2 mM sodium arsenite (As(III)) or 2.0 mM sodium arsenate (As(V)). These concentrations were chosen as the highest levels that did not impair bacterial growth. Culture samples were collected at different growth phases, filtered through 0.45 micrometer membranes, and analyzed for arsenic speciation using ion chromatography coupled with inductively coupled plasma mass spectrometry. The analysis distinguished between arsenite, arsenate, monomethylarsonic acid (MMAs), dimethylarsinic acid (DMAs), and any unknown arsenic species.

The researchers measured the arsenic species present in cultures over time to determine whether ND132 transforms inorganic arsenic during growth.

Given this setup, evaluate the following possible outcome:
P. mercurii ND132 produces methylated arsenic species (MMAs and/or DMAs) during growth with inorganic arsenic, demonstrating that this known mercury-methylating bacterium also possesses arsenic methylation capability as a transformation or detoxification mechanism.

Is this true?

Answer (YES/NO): NO